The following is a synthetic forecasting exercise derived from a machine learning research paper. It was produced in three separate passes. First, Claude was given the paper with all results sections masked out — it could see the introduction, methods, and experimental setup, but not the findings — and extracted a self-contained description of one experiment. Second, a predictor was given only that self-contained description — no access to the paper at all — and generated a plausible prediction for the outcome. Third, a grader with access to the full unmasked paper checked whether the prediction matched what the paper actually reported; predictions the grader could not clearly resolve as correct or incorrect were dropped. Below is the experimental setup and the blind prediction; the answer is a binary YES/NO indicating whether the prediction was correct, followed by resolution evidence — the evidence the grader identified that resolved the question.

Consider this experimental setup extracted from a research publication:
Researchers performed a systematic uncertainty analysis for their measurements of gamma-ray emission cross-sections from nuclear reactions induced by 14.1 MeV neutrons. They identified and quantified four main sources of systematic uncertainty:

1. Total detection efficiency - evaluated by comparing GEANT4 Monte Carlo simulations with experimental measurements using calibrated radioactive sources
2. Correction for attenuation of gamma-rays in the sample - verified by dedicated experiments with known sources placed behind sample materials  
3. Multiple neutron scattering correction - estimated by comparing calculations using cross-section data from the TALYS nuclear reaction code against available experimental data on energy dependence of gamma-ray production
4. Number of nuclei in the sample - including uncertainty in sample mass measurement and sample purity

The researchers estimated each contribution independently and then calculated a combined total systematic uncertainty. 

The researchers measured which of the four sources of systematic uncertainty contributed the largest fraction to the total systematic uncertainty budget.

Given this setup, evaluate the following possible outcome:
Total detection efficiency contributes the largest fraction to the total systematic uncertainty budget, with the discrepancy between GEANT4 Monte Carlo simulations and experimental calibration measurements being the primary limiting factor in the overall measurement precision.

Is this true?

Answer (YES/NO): NO